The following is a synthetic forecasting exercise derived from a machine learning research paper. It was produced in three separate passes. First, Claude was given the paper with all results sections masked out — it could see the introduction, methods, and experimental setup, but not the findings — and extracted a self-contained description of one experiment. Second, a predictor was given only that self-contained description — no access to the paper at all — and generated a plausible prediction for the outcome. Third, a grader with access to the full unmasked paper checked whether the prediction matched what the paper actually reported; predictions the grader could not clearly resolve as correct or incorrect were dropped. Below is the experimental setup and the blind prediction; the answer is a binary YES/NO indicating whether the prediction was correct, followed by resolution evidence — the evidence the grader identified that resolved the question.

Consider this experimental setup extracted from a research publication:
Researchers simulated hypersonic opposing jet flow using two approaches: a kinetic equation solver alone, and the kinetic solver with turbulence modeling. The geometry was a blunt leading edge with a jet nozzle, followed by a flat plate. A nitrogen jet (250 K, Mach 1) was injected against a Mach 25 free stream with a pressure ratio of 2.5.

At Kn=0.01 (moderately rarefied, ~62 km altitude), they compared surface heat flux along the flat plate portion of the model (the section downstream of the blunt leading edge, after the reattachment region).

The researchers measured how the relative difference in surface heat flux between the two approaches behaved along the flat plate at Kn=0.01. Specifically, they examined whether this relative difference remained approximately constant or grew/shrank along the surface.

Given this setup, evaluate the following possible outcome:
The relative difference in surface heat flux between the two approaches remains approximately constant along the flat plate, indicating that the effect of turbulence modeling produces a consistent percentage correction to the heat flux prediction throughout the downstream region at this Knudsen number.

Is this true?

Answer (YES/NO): YES